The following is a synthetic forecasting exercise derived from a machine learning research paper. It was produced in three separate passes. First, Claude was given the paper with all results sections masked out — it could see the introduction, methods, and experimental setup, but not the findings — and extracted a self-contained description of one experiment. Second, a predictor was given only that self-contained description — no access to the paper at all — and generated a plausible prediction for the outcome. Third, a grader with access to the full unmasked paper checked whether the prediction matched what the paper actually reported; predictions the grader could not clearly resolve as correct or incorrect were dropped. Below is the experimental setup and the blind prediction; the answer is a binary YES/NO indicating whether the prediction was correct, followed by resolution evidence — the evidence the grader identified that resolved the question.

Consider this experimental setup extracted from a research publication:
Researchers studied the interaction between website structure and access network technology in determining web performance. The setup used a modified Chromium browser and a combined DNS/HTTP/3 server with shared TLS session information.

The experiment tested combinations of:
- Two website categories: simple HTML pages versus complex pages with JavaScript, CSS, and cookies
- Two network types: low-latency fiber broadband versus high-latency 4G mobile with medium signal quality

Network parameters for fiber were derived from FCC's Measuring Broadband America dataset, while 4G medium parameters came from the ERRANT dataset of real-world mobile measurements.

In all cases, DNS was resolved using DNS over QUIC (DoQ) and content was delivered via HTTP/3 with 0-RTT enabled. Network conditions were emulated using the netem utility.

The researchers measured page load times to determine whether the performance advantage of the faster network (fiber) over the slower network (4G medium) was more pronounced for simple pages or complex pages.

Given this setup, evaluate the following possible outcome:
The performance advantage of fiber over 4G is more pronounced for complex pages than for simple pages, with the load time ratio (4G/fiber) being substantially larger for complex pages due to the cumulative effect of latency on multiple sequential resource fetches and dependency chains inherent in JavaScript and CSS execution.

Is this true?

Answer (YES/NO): NO